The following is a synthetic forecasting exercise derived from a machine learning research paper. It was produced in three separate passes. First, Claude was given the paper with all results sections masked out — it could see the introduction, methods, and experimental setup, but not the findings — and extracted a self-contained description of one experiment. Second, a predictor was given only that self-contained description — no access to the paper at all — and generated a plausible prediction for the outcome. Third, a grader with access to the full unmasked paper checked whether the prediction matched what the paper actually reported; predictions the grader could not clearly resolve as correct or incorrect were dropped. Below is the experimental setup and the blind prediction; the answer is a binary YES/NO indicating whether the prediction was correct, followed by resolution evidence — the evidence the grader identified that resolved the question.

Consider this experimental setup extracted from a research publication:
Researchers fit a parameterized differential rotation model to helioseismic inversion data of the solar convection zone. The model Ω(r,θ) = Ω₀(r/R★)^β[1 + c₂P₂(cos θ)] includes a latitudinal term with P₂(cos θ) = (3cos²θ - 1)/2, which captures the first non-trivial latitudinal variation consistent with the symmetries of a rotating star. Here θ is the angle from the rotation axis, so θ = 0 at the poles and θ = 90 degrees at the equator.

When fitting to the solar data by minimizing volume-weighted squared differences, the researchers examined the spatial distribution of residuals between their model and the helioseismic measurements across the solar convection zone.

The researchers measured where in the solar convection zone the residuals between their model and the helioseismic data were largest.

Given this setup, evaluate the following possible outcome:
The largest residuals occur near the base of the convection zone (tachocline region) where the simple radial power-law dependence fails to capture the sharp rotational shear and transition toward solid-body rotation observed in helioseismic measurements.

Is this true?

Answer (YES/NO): NO